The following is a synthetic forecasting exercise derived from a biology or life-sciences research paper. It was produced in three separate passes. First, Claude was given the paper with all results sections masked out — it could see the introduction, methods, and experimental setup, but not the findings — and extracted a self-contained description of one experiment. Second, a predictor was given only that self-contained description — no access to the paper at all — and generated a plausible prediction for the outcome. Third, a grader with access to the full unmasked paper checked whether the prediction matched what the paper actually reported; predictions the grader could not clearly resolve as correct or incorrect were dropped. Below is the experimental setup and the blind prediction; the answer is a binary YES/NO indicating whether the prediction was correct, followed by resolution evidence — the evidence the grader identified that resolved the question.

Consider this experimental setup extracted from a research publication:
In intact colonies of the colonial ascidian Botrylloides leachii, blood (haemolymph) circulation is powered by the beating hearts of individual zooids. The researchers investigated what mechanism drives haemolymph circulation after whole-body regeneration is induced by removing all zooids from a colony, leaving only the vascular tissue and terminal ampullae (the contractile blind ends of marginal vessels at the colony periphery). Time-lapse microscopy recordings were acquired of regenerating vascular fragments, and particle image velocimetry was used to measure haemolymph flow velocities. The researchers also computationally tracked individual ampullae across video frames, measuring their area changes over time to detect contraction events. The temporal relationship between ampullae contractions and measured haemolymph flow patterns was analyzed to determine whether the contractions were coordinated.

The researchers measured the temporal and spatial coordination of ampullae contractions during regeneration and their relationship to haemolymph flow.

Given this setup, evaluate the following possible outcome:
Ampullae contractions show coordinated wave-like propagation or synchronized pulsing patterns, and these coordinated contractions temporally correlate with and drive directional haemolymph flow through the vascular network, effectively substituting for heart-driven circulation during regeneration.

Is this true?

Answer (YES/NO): YES